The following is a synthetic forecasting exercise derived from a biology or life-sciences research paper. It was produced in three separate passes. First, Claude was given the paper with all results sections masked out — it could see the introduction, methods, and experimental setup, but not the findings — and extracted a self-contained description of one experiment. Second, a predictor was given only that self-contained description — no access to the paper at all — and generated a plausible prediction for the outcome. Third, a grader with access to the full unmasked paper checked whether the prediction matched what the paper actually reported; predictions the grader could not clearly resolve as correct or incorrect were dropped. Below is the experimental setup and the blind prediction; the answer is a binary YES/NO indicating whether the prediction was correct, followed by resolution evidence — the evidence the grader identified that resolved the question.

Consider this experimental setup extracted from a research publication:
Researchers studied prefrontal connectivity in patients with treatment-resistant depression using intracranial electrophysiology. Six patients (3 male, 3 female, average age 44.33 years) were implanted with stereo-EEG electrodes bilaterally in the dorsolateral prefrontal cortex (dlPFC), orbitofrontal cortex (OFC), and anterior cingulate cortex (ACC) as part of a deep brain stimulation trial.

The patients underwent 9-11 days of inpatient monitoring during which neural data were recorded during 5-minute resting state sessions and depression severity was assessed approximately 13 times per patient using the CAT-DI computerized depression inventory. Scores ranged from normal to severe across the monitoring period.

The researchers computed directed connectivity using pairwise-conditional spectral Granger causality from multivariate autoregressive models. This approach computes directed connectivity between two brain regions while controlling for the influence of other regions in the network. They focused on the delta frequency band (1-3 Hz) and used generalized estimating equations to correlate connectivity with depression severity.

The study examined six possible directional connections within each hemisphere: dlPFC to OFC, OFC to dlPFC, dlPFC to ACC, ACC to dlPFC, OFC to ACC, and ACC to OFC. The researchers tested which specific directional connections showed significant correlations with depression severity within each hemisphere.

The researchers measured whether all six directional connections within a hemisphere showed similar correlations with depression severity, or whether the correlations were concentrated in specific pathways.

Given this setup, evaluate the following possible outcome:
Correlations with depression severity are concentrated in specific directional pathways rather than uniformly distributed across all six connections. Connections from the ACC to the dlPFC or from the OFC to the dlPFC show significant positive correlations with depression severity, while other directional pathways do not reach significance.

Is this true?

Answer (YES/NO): NO